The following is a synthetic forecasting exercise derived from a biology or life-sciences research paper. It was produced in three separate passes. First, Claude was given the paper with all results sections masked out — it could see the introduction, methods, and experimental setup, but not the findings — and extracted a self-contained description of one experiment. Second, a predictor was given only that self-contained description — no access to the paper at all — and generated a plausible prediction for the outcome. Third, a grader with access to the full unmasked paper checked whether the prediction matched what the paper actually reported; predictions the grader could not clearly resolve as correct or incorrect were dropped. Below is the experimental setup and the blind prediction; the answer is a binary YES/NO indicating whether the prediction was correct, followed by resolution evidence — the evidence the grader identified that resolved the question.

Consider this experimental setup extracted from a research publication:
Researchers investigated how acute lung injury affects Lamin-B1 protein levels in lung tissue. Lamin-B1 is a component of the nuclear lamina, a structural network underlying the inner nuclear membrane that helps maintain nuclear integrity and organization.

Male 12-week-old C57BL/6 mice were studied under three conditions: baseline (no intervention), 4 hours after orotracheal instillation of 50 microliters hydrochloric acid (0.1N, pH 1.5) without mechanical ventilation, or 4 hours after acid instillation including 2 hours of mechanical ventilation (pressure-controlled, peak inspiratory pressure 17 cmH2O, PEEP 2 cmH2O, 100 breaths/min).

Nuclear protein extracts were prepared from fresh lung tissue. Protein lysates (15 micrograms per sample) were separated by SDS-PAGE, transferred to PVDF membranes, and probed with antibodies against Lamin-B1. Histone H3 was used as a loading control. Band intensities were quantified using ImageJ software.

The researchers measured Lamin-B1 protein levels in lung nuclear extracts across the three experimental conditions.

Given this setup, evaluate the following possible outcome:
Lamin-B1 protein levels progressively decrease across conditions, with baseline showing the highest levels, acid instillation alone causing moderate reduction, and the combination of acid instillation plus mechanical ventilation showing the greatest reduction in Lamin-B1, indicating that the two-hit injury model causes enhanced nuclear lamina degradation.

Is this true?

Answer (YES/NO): NO